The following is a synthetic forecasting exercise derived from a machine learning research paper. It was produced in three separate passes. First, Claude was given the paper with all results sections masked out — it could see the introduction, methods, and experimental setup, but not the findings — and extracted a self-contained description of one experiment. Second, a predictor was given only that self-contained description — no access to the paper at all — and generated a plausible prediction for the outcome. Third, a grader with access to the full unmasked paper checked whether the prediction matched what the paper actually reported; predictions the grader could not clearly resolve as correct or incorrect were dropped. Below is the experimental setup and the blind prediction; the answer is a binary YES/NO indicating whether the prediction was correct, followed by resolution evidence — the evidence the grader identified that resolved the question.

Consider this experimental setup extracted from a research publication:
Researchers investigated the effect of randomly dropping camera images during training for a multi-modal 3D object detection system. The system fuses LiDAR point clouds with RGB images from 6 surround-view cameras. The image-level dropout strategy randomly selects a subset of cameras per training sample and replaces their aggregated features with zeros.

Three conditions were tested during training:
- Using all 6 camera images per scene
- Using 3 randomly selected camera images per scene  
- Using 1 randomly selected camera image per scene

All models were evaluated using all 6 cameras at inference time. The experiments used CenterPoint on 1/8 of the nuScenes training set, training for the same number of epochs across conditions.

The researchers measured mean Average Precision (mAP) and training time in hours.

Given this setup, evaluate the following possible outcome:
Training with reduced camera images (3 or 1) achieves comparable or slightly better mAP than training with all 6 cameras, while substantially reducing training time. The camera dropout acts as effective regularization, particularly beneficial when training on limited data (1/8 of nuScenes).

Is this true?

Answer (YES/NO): NO